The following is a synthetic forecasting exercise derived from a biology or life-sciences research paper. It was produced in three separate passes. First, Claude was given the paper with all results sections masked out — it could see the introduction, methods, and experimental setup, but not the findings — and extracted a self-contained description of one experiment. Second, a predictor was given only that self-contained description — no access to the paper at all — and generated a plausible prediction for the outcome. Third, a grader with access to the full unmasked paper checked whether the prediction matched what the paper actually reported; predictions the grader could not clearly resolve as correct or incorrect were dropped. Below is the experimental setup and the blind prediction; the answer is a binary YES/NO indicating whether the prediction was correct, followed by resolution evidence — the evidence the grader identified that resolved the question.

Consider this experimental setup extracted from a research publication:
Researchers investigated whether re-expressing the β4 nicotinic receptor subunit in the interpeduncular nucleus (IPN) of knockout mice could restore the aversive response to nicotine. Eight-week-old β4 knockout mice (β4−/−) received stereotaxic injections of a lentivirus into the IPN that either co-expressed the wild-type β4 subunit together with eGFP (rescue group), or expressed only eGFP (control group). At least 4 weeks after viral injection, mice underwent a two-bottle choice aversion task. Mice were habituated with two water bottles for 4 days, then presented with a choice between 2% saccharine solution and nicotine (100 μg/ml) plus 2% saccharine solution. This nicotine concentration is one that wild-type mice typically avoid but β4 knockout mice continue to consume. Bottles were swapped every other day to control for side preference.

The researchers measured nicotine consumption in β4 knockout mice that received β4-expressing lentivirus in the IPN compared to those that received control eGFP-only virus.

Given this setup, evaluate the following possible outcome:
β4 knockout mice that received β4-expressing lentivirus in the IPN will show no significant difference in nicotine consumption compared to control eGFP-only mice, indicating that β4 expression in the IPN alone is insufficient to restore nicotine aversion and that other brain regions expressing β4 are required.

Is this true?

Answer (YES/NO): NO